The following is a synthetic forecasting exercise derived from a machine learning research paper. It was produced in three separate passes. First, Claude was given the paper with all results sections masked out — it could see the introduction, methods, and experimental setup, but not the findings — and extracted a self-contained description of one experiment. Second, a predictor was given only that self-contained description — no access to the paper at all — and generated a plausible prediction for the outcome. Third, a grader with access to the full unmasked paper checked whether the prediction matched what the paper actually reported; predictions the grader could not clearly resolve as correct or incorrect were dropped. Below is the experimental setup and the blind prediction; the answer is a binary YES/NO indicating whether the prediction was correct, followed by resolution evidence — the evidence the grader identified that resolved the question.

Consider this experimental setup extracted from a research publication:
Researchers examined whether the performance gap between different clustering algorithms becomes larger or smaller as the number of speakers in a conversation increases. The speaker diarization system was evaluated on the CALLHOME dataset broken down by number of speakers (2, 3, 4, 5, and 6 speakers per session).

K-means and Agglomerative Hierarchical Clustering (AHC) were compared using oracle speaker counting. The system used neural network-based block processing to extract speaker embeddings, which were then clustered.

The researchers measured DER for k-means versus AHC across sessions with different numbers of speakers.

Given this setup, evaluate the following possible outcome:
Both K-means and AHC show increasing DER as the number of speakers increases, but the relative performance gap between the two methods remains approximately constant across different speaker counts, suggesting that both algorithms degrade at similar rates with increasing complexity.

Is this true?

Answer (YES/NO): NO